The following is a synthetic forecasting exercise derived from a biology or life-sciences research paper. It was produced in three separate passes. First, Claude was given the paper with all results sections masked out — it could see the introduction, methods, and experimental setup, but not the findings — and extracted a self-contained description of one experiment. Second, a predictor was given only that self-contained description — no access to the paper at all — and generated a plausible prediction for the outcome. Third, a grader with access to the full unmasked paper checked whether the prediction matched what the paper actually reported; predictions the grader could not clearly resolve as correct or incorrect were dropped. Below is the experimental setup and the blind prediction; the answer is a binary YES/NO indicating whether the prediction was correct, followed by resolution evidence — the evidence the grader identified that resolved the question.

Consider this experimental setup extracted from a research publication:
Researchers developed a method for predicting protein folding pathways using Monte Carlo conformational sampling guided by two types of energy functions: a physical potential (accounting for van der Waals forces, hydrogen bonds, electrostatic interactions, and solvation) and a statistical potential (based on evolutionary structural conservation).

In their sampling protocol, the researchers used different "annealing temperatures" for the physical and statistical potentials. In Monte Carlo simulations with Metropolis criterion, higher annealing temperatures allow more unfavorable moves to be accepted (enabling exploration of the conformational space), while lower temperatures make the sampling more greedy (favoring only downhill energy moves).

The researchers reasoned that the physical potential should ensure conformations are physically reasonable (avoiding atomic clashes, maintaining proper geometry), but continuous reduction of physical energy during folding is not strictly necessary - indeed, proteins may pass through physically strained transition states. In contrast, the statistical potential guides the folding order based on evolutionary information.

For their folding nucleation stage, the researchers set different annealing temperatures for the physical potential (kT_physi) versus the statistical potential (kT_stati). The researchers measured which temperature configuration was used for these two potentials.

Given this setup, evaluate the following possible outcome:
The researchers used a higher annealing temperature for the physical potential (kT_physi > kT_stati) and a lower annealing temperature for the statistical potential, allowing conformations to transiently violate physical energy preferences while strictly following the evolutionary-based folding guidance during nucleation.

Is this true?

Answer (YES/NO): YES